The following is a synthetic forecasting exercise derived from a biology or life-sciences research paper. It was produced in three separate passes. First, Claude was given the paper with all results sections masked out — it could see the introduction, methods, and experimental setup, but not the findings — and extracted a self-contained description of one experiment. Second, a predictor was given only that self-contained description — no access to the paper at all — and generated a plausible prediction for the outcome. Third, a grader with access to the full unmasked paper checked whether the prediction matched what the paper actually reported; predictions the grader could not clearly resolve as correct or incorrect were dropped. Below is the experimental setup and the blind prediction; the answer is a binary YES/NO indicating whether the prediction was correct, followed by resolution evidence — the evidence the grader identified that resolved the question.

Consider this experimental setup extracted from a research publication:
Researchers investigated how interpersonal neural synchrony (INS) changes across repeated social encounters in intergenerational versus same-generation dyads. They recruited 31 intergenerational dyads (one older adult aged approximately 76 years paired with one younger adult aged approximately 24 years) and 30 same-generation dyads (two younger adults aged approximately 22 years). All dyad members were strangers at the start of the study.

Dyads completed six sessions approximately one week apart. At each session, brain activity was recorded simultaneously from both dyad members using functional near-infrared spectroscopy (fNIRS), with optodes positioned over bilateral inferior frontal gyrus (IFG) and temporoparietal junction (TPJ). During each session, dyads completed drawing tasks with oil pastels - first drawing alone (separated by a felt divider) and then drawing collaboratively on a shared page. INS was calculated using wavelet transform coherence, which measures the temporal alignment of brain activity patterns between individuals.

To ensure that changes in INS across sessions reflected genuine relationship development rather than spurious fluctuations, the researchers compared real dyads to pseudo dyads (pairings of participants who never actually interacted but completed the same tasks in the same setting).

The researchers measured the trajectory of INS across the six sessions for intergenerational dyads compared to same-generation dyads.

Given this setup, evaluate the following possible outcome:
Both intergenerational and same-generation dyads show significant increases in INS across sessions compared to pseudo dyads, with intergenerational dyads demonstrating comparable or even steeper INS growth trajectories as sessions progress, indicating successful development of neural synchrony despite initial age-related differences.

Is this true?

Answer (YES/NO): NO